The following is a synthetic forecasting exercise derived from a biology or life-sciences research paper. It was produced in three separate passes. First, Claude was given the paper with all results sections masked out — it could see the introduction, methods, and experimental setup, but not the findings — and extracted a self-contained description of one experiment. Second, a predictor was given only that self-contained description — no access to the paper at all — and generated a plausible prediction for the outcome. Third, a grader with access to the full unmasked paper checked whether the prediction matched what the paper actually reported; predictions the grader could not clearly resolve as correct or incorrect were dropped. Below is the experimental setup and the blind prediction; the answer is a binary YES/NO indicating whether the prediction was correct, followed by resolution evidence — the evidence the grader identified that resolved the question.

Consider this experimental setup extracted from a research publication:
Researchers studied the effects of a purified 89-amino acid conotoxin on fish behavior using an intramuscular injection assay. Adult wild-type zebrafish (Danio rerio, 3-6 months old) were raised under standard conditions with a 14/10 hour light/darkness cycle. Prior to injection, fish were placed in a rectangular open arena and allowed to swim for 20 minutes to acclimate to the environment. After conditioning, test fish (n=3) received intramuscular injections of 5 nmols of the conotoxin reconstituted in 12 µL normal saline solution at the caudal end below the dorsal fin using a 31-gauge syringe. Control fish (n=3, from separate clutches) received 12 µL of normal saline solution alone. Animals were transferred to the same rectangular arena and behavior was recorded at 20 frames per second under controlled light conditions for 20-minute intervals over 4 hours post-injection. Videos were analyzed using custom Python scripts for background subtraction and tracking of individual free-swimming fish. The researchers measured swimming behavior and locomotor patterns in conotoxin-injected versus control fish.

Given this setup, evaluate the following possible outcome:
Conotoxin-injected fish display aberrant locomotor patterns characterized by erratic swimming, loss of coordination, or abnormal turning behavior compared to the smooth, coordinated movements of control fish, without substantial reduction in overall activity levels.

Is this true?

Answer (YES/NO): NO